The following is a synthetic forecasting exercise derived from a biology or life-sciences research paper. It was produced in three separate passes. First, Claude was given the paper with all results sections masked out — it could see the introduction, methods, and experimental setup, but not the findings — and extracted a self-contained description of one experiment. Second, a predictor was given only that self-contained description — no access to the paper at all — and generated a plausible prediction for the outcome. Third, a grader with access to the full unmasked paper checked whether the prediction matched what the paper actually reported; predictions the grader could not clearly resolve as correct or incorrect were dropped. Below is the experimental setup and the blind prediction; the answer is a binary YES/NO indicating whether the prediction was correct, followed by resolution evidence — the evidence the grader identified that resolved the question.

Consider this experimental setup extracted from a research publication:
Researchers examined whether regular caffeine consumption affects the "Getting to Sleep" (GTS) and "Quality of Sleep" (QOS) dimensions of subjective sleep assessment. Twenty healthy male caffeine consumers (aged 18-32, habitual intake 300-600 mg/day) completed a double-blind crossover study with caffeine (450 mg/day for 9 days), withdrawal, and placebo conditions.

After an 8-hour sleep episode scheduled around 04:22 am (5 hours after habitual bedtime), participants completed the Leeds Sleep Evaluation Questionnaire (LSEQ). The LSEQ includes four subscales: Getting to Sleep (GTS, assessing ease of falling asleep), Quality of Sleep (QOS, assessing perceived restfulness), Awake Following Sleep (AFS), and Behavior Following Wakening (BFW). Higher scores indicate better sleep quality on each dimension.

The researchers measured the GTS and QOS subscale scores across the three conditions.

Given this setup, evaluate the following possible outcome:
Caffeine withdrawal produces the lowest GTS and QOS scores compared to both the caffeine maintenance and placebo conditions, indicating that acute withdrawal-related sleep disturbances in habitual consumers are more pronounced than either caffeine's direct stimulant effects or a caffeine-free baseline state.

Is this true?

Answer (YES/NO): NO